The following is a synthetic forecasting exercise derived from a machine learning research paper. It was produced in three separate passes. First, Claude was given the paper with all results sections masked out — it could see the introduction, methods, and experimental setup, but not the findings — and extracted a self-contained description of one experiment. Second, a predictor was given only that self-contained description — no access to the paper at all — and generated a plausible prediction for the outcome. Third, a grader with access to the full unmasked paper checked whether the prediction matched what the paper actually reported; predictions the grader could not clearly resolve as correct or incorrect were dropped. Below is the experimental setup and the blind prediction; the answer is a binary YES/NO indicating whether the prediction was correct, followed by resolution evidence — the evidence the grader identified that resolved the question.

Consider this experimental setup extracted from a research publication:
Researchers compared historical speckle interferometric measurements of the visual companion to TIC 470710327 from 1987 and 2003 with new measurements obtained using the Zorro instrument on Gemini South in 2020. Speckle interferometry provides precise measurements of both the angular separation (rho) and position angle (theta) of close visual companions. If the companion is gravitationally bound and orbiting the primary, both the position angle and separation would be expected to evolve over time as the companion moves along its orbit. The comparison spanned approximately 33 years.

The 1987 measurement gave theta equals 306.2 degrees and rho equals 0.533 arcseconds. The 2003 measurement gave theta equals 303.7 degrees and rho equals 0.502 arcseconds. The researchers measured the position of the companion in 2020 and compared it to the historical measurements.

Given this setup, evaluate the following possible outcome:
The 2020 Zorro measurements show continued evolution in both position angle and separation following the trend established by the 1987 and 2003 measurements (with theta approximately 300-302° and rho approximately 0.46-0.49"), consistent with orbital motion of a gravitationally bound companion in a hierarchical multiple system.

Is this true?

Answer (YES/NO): NO